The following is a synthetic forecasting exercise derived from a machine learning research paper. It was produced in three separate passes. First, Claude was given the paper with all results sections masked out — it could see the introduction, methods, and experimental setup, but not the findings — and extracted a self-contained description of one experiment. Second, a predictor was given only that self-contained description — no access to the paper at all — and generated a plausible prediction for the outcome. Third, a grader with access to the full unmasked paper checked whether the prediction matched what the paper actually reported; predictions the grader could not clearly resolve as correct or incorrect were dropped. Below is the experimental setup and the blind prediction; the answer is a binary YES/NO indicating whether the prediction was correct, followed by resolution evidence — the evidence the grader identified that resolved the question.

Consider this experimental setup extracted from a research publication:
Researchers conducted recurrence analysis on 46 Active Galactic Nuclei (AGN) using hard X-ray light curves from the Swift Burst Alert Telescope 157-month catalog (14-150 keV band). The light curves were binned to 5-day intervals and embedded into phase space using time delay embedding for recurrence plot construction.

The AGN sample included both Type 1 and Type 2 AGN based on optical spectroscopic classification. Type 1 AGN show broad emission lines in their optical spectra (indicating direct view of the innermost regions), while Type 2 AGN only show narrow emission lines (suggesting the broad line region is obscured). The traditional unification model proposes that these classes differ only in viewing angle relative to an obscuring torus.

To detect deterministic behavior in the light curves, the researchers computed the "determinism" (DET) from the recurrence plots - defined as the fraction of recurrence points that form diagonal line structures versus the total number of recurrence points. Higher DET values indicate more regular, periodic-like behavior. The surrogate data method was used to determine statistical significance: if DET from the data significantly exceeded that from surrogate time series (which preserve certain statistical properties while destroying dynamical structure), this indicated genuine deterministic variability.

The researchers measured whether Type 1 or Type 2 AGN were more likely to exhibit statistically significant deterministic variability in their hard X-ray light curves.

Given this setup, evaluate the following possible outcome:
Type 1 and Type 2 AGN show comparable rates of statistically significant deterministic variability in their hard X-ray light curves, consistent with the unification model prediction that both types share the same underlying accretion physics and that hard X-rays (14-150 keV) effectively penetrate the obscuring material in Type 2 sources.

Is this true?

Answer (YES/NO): NO